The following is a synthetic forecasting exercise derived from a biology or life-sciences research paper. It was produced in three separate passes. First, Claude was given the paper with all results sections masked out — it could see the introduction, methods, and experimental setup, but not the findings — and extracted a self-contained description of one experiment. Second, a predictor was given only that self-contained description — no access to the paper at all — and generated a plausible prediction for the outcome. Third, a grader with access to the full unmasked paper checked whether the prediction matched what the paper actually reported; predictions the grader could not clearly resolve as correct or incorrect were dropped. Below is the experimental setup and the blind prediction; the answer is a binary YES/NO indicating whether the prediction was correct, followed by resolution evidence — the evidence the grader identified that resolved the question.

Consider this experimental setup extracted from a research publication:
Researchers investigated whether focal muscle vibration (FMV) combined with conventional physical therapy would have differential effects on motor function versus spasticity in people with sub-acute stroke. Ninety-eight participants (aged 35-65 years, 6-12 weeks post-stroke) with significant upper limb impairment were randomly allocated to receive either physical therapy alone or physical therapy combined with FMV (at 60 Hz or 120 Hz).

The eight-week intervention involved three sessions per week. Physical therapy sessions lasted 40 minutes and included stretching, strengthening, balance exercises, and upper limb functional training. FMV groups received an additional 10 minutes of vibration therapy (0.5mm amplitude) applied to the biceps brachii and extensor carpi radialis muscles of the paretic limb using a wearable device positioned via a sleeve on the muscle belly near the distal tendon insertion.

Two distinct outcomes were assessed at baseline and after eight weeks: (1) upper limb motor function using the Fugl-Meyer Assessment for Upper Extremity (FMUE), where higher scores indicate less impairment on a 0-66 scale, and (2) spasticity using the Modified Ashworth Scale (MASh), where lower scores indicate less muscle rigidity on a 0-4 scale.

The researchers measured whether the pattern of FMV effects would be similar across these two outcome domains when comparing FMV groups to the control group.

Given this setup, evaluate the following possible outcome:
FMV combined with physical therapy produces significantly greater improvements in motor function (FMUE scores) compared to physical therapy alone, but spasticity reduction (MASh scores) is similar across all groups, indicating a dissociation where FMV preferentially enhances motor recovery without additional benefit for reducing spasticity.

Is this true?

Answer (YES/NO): YES